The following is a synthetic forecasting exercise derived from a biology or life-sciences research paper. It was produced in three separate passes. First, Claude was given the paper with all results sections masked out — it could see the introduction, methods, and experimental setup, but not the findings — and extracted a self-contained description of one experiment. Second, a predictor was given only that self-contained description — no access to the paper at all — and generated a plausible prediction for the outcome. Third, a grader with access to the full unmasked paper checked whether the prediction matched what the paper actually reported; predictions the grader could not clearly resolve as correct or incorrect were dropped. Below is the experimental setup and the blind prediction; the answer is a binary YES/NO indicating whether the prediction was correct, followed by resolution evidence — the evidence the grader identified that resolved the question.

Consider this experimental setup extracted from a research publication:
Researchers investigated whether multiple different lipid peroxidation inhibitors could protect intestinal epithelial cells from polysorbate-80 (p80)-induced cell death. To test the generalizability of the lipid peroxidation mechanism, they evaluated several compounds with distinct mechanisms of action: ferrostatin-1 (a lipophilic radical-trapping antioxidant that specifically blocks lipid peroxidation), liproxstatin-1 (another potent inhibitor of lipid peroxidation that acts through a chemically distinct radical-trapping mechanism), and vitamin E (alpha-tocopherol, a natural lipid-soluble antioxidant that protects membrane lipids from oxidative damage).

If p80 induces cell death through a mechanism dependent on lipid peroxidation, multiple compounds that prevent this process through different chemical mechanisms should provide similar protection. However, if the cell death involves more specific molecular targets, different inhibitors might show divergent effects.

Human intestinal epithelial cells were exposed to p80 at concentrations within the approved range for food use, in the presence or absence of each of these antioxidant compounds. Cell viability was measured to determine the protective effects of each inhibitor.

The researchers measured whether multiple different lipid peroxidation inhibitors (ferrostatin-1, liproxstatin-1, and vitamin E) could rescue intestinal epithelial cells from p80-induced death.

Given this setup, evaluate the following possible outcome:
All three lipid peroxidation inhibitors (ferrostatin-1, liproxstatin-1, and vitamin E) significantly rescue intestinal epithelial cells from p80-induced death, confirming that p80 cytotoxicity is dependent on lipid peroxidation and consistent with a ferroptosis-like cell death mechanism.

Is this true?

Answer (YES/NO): YES